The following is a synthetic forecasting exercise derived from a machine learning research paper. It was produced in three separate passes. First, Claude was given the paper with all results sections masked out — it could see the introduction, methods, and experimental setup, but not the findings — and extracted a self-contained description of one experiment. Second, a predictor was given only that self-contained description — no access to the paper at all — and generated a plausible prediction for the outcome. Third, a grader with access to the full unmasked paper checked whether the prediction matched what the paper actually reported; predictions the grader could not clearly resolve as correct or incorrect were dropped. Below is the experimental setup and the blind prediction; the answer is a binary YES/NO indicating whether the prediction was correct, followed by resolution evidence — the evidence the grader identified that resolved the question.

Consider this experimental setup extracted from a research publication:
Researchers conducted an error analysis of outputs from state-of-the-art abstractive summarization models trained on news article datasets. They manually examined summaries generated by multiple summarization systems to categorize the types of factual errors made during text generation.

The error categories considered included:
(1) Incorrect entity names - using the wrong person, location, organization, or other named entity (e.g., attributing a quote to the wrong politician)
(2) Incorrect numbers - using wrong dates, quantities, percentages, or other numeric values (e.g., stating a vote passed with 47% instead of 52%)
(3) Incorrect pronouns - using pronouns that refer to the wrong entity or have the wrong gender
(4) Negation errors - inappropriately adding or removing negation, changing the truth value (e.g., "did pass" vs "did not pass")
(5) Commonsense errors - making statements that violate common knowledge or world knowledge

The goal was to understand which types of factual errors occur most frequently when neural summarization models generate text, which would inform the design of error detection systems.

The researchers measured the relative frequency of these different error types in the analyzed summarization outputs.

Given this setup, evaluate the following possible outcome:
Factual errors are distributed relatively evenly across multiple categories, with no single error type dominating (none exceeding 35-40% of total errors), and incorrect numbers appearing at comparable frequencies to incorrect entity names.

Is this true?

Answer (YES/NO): NO